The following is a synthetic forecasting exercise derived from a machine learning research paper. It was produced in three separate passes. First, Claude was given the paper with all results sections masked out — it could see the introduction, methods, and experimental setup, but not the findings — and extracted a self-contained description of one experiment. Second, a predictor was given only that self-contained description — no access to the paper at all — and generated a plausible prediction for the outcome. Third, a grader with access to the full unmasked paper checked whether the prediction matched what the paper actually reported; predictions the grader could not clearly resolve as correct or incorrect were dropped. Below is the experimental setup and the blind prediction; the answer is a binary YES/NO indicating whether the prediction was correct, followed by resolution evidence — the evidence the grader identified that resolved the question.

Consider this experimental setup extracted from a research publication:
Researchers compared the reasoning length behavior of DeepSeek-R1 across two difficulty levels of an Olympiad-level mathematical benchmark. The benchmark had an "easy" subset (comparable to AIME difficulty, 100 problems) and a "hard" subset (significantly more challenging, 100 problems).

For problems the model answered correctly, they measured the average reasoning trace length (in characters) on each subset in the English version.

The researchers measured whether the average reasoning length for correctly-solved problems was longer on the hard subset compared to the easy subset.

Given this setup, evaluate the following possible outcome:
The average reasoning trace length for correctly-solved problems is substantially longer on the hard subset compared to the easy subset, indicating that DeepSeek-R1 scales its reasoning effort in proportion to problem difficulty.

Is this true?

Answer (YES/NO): YES